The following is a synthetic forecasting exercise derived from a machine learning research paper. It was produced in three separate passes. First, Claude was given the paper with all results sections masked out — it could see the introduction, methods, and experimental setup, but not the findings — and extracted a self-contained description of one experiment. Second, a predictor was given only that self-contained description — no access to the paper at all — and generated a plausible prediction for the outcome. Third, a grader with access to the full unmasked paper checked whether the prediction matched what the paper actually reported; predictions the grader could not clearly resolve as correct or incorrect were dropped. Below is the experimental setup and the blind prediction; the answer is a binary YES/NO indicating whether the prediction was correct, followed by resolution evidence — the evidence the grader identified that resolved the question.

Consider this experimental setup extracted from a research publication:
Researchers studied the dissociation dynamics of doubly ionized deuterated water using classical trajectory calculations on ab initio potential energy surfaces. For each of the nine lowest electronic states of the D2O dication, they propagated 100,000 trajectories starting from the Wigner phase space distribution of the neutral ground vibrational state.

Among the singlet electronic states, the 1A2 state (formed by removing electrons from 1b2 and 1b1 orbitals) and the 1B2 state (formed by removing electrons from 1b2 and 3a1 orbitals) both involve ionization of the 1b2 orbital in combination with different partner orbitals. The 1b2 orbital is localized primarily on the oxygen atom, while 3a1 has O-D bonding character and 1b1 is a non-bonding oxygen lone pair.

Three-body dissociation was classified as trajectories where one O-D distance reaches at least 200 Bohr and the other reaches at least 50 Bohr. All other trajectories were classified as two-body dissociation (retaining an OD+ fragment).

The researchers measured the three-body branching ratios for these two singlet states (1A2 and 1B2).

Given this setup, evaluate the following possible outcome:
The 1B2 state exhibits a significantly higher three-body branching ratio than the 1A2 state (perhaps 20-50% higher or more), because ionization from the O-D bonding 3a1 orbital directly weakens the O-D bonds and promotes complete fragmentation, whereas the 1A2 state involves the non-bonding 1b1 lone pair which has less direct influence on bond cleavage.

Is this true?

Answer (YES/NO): NO